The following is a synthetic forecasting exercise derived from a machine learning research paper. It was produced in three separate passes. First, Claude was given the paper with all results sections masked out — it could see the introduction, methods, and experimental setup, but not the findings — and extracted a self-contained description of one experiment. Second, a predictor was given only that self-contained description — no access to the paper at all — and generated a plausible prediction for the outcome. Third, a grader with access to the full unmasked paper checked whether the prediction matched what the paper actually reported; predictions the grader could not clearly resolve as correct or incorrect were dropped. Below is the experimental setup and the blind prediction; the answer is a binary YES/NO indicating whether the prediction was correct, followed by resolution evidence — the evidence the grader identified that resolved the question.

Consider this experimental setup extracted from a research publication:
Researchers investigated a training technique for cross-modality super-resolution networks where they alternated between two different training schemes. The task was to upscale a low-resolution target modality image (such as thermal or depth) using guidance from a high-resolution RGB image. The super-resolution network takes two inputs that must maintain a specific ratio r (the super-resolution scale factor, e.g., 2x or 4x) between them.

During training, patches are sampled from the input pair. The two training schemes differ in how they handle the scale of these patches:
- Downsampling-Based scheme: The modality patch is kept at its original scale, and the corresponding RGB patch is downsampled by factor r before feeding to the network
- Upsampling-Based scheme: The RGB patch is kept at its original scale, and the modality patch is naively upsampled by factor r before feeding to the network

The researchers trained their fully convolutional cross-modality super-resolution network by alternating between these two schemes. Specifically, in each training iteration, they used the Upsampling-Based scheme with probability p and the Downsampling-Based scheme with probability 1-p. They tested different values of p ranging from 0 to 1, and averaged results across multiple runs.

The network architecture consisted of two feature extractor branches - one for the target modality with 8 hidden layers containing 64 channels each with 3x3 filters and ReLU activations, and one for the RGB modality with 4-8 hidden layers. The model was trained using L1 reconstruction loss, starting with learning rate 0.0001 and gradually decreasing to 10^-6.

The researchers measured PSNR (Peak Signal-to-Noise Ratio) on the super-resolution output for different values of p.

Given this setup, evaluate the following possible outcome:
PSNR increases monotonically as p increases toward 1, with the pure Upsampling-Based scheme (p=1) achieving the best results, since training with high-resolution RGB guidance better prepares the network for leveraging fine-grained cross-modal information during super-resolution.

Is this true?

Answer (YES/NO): NO